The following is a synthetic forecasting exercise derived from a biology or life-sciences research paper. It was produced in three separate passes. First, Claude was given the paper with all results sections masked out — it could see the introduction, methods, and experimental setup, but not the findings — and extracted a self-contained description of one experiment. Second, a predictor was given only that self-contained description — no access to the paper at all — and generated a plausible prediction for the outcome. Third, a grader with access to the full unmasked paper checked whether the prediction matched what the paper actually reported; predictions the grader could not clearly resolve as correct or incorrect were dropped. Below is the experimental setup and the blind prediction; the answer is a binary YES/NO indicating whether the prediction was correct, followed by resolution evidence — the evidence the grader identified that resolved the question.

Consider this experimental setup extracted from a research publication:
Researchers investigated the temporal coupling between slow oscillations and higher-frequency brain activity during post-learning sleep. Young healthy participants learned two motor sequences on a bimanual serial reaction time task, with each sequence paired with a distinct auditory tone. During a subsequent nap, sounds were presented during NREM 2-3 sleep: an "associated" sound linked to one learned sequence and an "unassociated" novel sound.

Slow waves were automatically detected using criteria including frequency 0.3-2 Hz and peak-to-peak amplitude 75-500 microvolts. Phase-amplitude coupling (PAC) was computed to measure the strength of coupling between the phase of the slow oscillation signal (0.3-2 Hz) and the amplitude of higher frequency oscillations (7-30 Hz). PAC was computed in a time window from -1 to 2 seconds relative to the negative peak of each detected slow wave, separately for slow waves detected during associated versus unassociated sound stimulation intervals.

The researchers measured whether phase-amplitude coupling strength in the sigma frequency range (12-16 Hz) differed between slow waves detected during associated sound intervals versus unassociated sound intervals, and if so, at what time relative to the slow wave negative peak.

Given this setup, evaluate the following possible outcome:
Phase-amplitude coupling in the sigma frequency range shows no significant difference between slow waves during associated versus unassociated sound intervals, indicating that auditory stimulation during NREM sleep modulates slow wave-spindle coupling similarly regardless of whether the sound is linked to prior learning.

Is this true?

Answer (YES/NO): NO